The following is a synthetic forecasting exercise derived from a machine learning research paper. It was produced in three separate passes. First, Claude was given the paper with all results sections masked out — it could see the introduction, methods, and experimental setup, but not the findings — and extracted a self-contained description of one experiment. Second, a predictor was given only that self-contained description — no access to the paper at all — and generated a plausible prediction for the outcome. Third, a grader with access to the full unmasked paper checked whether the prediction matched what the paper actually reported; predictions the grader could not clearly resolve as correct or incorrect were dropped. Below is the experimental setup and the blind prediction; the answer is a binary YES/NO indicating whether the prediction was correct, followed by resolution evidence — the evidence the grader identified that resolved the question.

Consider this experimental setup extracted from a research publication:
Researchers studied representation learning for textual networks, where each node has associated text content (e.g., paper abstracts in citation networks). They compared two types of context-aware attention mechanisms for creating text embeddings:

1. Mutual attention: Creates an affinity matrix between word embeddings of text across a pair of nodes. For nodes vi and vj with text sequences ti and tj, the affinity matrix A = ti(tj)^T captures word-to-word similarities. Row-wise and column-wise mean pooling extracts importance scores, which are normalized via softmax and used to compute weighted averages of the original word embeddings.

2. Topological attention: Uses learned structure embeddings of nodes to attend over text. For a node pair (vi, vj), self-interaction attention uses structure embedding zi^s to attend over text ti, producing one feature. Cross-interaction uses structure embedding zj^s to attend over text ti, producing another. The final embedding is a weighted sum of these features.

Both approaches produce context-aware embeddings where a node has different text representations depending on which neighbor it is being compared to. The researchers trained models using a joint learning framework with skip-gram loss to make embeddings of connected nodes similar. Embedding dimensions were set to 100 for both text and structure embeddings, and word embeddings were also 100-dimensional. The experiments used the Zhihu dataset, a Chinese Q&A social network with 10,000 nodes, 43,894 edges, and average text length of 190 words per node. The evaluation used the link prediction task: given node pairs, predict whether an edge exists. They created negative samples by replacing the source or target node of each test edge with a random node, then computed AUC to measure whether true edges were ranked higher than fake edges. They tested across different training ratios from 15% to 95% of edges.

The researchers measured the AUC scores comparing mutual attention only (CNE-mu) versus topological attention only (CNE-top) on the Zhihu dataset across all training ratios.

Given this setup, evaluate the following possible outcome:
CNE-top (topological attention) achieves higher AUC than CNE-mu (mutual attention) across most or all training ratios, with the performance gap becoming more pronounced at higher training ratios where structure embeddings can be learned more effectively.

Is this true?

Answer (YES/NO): NO